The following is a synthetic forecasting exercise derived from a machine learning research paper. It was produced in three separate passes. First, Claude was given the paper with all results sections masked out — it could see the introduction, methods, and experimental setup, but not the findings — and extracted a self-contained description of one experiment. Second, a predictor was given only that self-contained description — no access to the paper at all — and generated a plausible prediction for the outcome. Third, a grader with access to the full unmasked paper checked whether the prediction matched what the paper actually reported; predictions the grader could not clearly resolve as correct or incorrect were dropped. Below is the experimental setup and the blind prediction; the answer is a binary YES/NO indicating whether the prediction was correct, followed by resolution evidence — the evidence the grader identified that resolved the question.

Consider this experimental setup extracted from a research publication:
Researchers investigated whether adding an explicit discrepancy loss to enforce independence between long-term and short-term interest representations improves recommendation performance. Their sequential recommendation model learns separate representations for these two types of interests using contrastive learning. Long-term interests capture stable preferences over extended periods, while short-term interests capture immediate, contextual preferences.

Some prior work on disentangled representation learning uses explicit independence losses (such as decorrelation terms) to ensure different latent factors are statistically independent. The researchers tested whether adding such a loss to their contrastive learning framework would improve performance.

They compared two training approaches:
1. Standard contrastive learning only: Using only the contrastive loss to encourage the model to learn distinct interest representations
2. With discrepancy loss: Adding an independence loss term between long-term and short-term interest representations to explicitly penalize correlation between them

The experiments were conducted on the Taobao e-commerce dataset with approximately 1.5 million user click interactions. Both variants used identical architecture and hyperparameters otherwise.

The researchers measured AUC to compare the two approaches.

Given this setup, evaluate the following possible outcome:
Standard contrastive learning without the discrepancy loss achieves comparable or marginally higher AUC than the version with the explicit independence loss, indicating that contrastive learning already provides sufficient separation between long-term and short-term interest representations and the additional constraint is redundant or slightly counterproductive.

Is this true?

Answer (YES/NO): YES